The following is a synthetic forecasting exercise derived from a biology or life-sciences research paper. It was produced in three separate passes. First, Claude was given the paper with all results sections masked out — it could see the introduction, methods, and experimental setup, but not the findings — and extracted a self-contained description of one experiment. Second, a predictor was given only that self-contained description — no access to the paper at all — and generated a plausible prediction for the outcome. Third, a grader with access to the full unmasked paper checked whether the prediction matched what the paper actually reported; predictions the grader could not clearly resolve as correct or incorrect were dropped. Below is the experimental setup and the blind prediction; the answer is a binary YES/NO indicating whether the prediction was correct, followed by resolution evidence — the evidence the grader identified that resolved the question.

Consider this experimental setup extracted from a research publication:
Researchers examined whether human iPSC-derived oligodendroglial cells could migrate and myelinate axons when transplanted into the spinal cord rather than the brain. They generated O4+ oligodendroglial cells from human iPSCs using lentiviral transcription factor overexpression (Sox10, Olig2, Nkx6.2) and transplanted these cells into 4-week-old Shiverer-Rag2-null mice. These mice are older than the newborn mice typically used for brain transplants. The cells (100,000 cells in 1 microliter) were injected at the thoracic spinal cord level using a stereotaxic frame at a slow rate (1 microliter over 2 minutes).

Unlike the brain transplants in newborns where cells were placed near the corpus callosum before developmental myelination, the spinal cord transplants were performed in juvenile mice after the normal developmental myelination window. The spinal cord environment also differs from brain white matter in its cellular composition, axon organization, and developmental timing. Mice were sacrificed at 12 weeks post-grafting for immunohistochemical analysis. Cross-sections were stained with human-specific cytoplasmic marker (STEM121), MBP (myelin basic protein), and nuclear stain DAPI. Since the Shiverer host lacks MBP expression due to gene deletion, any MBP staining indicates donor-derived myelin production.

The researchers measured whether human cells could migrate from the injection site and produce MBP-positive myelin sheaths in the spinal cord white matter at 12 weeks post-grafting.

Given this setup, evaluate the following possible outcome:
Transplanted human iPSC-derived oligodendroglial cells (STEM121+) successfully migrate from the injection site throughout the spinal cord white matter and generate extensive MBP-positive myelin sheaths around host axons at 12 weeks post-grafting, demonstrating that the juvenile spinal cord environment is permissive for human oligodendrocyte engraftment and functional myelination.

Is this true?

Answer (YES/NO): YES